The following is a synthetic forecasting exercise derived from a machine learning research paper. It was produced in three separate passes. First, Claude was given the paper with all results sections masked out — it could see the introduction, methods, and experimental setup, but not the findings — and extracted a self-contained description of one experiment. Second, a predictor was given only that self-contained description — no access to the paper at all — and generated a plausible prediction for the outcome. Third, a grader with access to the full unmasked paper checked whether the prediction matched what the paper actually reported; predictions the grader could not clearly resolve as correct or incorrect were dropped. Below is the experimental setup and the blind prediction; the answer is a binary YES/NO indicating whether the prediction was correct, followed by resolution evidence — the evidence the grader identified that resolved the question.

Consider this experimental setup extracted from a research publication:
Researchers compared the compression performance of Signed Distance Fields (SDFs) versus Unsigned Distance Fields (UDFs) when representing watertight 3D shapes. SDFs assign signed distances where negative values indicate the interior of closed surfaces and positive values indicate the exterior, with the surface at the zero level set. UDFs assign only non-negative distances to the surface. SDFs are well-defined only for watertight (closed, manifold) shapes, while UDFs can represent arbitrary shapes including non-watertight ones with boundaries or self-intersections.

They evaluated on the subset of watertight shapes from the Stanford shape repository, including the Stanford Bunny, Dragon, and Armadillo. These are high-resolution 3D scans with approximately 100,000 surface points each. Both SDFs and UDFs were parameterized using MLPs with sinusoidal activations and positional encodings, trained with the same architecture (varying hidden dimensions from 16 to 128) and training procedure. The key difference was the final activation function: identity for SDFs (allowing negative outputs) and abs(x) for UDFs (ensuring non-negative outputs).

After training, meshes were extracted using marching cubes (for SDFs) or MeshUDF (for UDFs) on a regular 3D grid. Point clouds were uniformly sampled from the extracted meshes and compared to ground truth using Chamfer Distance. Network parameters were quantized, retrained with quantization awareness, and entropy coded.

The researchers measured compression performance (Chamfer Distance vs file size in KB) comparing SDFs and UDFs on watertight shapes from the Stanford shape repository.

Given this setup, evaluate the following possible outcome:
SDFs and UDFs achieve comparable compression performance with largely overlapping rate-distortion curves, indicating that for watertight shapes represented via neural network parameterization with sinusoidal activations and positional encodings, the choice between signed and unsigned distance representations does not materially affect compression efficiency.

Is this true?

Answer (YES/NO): NO